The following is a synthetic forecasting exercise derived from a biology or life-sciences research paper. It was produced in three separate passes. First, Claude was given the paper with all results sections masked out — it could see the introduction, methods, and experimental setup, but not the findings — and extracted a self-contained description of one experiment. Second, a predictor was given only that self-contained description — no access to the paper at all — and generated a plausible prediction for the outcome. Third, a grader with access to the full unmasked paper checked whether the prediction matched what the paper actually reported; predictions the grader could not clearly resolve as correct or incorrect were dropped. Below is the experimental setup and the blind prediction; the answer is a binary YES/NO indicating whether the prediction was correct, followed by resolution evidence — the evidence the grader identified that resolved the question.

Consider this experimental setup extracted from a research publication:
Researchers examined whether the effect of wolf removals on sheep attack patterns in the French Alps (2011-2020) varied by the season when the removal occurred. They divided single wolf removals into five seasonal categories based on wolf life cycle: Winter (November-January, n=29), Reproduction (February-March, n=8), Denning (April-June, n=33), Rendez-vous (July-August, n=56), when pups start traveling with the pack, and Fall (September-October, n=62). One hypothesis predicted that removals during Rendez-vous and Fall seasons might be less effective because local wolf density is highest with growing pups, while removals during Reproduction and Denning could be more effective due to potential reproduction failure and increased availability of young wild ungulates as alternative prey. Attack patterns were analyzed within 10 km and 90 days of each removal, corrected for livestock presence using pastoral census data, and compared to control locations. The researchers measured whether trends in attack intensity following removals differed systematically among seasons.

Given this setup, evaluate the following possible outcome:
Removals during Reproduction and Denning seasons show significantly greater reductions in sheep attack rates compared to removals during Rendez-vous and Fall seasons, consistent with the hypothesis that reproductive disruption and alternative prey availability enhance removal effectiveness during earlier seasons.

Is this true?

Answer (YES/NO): NO